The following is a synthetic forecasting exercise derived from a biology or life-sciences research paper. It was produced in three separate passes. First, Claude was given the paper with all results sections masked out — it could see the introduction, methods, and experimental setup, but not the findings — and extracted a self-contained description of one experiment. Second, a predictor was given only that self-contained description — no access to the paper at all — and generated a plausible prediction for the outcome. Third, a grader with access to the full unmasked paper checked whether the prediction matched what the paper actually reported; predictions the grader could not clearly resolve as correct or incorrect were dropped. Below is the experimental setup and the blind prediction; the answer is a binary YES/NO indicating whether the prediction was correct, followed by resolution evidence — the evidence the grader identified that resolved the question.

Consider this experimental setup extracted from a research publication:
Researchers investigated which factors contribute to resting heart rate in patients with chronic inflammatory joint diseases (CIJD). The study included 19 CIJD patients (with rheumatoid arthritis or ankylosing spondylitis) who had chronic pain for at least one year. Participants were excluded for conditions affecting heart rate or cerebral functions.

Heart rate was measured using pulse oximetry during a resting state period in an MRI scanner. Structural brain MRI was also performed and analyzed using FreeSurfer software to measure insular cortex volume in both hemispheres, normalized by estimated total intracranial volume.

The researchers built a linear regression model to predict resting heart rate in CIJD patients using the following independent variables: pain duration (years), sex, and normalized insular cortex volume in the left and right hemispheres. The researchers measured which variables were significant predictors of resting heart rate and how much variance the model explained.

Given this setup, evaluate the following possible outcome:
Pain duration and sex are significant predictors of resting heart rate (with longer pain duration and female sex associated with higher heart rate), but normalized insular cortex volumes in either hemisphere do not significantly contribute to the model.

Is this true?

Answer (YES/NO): NO